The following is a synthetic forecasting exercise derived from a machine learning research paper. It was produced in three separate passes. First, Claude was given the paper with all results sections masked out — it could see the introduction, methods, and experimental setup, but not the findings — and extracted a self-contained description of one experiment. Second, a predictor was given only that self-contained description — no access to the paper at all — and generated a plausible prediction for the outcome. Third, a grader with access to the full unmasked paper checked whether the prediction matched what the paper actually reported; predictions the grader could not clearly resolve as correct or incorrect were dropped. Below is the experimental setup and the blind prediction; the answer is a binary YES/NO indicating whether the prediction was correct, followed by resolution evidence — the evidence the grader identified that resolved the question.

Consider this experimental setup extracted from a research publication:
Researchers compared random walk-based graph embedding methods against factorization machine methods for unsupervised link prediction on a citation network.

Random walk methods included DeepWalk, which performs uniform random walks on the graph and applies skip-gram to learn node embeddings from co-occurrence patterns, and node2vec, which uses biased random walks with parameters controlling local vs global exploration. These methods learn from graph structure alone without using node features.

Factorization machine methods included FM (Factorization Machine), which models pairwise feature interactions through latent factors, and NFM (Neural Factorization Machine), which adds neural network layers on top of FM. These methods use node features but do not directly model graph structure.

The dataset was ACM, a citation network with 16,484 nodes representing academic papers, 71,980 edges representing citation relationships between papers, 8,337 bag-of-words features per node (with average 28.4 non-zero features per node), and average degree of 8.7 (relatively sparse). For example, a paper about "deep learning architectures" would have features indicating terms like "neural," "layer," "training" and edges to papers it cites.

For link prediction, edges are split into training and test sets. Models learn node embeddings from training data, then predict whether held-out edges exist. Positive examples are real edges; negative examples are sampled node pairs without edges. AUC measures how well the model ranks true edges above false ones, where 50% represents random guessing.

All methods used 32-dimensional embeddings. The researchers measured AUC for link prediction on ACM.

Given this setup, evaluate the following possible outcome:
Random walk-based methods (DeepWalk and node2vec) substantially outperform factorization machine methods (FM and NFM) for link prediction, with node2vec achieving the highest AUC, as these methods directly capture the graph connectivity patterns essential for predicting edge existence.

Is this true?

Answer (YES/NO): NO